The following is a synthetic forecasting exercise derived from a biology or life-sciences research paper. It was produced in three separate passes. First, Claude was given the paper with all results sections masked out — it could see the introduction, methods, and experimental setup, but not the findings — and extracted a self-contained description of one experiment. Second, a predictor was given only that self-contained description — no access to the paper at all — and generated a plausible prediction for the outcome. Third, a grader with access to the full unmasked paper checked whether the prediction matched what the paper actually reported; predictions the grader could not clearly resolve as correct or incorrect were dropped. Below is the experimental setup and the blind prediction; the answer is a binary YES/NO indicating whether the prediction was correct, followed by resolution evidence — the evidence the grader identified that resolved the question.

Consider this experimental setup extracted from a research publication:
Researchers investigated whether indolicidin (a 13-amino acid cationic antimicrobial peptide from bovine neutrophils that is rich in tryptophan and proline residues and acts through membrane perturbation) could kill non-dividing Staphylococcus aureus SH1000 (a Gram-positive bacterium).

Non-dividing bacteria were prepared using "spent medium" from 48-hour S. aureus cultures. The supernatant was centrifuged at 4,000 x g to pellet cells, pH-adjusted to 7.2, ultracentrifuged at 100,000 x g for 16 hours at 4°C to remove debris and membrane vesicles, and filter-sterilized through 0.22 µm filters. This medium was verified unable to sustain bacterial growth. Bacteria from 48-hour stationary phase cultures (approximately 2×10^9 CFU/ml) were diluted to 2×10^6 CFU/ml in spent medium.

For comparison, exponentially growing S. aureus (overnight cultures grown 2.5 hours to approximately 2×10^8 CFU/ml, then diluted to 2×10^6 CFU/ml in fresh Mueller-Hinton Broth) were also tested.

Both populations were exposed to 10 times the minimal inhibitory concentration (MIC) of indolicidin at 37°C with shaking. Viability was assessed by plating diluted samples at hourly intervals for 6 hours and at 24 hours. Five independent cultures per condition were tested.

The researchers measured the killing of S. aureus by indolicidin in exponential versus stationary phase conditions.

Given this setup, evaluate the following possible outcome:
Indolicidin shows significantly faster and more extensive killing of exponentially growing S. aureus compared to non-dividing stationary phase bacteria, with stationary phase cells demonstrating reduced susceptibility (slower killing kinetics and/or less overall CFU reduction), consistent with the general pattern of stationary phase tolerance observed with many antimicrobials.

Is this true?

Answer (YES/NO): NO